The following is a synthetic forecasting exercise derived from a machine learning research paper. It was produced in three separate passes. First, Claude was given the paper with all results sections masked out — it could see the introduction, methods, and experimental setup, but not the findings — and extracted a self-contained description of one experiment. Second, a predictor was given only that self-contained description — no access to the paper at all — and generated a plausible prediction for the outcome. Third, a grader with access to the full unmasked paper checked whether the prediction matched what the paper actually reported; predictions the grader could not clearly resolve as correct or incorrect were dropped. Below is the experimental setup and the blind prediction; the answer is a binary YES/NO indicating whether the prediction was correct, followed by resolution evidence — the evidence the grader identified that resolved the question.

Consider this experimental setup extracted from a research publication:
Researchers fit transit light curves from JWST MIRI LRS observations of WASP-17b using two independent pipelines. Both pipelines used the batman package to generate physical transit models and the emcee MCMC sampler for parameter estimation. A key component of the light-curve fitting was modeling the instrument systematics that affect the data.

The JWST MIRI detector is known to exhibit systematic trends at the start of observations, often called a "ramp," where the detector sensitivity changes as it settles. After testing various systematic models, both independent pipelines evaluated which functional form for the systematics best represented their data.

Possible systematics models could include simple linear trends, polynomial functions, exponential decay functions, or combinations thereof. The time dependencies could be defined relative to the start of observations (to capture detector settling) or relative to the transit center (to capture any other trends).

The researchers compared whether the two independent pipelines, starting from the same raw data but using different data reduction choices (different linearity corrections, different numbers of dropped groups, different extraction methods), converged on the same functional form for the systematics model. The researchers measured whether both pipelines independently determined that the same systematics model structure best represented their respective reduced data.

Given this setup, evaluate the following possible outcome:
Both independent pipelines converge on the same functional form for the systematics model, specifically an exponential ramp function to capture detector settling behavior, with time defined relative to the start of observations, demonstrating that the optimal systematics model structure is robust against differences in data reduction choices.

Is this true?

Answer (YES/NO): NO